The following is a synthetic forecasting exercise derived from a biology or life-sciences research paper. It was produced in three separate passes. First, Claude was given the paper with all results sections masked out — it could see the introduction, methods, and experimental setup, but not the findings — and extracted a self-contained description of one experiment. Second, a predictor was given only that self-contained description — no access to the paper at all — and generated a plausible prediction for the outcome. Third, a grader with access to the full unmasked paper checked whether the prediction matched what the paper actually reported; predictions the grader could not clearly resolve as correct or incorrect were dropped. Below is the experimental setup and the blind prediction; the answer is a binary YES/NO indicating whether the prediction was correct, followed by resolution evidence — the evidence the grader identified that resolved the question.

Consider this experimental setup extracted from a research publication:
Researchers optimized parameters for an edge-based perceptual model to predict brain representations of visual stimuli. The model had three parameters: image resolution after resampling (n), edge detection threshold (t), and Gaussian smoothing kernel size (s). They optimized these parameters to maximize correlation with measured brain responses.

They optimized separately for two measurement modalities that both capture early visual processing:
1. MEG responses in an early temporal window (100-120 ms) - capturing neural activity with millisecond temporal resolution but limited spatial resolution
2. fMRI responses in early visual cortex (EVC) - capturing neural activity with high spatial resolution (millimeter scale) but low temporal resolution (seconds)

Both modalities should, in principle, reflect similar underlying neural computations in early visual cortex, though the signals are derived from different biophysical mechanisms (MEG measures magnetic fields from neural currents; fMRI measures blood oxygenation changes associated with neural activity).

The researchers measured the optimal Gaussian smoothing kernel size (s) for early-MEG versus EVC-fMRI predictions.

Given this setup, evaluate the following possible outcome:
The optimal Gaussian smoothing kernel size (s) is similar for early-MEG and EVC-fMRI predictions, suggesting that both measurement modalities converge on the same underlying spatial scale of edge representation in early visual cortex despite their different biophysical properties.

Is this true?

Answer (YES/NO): NO